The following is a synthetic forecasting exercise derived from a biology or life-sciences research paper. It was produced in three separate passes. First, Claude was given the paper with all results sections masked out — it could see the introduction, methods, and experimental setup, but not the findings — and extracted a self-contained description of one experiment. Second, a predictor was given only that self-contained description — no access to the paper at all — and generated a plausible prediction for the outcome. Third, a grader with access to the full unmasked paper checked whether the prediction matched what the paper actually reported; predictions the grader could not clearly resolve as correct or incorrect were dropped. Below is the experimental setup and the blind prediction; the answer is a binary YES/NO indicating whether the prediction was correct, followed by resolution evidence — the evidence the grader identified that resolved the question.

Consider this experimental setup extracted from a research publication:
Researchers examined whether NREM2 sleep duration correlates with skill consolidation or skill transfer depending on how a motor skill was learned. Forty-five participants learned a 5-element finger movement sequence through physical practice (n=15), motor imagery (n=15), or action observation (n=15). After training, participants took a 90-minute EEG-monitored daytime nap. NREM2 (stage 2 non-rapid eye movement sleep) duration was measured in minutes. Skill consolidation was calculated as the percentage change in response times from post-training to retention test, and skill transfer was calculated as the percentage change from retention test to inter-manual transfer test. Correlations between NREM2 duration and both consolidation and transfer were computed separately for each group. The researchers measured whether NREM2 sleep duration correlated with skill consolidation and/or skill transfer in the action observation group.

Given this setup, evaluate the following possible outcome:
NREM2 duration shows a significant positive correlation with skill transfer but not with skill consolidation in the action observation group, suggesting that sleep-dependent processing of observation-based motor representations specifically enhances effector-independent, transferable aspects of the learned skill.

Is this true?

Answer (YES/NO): YES